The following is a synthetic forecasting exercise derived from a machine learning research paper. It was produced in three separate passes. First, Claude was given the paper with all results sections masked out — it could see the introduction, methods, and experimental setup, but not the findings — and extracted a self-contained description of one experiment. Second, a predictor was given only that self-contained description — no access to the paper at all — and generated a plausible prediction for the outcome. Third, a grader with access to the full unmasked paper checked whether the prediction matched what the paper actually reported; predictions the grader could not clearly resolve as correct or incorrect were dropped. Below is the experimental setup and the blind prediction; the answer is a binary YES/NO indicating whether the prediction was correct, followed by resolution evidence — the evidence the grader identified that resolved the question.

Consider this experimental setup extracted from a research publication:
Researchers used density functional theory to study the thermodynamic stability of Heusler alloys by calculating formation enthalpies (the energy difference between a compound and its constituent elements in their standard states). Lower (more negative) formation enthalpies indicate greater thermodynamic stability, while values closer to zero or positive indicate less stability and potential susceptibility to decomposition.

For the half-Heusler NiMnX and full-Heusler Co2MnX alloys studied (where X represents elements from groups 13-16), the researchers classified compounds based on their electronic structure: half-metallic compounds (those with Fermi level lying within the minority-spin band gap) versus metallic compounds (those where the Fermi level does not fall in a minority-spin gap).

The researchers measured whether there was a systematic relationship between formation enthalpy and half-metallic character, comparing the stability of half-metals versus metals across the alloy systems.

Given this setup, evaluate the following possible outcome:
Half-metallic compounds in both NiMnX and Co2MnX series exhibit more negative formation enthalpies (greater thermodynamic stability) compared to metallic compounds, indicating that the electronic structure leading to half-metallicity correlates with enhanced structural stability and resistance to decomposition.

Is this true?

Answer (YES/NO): YES